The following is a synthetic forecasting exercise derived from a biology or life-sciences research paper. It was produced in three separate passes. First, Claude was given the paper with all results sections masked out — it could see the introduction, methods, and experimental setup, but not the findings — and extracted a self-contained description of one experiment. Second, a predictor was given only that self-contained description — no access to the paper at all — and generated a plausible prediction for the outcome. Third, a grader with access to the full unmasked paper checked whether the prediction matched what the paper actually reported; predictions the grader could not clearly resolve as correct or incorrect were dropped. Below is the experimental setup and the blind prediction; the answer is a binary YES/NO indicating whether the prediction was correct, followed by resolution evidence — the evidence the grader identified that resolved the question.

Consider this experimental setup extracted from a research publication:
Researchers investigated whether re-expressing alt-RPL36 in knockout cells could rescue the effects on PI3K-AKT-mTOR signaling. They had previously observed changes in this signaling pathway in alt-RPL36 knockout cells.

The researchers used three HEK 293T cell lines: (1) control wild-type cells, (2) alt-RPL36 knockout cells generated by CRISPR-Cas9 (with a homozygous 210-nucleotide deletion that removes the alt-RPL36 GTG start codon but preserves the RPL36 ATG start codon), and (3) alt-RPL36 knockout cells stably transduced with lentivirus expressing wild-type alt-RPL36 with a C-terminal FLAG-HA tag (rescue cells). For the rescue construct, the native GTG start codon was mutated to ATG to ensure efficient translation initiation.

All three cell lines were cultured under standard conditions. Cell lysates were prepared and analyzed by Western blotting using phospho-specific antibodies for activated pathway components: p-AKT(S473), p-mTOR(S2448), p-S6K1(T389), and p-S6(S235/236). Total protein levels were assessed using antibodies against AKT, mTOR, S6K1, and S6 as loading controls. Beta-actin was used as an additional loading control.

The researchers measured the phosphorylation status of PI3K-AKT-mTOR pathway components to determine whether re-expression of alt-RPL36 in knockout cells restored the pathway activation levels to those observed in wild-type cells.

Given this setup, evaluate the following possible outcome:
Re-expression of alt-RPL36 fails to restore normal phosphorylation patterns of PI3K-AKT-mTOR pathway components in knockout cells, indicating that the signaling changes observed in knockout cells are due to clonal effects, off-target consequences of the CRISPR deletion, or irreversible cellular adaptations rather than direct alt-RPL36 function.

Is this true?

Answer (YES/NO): NO